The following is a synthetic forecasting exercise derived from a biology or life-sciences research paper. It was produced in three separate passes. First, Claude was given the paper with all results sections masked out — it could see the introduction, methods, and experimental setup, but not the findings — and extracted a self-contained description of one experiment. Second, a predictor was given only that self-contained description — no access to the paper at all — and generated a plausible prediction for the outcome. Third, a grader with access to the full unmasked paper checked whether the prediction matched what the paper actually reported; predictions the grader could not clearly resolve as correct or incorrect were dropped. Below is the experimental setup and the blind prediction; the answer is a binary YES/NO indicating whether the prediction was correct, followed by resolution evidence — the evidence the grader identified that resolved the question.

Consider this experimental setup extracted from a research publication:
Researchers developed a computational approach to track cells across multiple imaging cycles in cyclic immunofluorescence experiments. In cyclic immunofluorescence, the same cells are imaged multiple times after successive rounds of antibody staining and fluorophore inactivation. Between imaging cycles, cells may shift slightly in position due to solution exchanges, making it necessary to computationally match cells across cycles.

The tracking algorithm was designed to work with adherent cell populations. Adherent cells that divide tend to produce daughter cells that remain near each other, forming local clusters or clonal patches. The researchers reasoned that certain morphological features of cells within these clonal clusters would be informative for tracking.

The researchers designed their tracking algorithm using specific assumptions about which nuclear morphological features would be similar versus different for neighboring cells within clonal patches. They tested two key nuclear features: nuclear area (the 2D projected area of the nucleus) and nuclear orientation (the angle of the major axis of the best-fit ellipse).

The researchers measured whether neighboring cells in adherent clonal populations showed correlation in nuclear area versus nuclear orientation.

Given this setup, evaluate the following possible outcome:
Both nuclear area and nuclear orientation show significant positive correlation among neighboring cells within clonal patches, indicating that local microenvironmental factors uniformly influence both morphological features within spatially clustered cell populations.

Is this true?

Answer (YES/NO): NO